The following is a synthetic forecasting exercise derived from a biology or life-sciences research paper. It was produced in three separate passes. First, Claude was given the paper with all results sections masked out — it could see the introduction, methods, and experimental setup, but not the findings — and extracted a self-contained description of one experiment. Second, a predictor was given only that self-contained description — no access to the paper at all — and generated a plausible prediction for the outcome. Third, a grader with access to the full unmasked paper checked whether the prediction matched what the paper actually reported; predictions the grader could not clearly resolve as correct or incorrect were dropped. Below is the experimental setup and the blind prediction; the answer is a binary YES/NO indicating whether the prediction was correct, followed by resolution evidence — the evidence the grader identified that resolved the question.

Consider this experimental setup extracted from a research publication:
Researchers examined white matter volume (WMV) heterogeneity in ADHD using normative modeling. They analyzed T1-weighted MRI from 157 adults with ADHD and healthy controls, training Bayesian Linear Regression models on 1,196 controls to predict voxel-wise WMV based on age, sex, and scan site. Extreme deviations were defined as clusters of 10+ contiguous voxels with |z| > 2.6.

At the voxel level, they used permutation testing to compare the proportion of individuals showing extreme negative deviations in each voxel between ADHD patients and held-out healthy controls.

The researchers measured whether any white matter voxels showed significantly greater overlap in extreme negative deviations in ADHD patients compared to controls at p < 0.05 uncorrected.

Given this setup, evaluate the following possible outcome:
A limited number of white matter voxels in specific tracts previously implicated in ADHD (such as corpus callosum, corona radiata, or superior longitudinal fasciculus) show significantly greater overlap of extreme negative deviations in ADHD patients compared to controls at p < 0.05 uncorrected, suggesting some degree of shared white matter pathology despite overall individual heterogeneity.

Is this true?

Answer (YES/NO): NO